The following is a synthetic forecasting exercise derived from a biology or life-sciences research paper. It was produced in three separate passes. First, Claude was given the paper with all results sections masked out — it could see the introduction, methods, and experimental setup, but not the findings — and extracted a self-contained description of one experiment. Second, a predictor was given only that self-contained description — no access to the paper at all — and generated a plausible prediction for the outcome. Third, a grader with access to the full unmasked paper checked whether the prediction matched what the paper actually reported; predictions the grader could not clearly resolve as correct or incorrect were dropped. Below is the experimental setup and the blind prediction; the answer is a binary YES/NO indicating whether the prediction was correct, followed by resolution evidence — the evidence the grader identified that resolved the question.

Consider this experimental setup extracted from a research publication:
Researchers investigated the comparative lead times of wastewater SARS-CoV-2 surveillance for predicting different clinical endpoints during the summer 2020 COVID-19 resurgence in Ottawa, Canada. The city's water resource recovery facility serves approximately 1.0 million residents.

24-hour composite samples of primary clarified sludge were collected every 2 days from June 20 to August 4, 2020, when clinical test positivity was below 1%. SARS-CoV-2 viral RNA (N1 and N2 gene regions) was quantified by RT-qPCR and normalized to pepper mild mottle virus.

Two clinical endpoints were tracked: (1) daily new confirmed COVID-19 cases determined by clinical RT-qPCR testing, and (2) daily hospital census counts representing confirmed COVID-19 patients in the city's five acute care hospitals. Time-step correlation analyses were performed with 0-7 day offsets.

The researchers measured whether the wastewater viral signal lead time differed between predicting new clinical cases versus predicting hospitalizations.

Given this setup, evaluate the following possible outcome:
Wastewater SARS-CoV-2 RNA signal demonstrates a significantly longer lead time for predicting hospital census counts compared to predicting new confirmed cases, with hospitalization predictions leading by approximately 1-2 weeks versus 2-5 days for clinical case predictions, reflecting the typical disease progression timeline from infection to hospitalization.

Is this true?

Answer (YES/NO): NO